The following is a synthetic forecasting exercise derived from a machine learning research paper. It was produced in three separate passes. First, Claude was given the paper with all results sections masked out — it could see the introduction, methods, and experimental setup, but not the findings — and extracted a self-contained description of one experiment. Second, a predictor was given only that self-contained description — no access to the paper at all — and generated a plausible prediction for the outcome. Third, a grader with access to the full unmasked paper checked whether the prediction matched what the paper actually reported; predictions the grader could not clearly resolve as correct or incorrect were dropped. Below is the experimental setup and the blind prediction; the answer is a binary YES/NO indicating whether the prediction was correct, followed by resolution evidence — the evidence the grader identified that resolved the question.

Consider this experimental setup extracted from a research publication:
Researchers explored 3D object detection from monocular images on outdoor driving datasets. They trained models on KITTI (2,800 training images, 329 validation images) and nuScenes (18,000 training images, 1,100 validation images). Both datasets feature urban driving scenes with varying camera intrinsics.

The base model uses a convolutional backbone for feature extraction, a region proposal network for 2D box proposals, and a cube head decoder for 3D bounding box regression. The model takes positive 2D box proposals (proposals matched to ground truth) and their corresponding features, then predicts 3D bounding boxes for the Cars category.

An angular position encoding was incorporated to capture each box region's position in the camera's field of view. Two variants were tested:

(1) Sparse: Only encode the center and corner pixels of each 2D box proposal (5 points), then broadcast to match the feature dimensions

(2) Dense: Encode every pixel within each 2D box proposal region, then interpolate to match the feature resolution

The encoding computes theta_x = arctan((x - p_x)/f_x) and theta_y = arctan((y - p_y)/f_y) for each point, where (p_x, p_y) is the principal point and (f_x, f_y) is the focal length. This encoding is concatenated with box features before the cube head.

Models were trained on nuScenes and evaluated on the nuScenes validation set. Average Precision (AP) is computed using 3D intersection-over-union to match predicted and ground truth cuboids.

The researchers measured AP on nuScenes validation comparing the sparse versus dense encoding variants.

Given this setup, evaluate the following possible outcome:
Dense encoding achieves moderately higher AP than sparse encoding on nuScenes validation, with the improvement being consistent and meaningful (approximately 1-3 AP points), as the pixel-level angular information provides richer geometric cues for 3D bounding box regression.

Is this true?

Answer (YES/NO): NO